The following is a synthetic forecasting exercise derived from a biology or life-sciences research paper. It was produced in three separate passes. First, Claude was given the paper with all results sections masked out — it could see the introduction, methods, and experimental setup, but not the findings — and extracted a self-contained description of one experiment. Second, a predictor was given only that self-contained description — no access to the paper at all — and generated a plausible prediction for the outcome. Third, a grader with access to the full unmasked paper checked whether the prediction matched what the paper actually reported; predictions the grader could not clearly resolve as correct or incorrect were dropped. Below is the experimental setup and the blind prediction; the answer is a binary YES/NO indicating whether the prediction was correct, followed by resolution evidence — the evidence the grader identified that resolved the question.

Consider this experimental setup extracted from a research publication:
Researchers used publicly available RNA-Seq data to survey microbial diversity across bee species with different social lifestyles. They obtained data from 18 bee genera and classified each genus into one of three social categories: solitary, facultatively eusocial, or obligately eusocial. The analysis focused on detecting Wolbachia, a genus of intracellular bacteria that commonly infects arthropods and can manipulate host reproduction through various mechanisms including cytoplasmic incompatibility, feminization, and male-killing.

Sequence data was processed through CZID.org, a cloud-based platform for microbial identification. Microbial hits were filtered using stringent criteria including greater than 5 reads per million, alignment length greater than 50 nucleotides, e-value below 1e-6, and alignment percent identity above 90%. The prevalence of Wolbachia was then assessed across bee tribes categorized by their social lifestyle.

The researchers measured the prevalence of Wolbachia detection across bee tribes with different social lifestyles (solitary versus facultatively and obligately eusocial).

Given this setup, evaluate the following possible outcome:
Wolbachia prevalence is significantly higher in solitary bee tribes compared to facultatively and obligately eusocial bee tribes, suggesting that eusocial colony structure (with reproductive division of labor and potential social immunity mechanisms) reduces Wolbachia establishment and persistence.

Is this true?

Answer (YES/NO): YES